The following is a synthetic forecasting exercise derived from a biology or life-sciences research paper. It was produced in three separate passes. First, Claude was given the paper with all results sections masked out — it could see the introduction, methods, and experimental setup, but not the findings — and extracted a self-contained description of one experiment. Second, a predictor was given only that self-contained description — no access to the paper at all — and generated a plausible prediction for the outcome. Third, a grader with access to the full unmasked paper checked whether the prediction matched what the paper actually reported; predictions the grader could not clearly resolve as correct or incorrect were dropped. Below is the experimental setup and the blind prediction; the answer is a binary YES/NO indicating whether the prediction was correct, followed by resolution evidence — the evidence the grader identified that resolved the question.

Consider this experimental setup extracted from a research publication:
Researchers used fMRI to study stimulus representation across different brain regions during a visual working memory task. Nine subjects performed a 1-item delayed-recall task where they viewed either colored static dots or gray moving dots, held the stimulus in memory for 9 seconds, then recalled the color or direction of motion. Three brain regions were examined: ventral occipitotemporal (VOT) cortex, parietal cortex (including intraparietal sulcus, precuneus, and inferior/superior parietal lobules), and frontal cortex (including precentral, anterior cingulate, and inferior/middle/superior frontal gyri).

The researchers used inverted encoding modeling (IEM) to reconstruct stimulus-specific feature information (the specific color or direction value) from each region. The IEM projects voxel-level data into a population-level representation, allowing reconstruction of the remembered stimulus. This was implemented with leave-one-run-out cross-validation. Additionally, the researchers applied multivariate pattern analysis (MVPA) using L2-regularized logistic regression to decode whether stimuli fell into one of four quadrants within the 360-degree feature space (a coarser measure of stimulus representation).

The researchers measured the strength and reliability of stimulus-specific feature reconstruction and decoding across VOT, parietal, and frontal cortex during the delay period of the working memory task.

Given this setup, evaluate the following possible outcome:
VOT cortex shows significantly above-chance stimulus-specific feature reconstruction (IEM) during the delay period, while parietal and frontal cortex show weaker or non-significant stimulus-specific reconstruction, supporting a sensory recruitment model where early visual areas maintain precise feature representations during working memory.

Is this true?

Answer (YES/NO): YES